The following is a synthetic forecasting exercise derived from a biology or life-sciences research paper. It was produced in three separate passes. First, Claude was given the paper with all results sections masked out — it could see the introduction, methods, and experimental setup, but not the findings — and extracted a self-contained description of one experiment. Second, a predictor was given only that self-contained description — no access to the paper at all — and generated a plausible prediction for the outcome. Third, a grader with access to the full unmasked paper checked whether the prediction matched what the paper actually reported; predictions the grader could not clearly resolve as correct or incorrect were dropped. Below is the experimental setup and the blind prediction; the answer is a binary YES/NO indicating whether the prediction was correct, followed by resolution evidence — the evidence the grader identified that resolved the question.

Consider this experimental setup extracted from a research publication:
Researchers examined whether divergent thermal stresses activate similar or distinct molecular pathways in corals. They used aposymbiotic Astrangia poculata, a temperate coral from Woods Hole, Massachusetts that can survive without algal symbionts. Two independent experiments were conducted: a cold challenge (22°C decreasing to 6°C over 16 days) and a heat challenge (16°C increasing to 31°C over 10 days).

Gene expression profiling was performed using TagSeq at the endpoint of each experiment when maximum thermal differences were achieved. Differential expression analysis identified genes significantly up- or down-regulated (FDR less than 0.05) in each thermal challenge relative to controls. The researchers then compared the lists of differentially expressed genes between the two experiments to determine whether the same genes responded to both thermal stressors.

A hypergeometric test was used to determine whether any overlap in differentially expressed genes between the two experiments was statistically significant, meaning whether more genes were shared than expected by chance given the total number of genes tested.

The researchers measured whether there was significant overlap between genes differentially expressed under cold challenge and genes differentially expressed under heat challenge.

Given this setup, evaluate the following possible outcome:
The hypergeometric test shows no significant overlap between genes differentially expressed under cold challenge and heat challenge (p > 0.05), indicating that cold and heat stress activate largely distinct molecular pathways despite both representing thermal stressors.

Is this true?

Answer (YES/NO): NO